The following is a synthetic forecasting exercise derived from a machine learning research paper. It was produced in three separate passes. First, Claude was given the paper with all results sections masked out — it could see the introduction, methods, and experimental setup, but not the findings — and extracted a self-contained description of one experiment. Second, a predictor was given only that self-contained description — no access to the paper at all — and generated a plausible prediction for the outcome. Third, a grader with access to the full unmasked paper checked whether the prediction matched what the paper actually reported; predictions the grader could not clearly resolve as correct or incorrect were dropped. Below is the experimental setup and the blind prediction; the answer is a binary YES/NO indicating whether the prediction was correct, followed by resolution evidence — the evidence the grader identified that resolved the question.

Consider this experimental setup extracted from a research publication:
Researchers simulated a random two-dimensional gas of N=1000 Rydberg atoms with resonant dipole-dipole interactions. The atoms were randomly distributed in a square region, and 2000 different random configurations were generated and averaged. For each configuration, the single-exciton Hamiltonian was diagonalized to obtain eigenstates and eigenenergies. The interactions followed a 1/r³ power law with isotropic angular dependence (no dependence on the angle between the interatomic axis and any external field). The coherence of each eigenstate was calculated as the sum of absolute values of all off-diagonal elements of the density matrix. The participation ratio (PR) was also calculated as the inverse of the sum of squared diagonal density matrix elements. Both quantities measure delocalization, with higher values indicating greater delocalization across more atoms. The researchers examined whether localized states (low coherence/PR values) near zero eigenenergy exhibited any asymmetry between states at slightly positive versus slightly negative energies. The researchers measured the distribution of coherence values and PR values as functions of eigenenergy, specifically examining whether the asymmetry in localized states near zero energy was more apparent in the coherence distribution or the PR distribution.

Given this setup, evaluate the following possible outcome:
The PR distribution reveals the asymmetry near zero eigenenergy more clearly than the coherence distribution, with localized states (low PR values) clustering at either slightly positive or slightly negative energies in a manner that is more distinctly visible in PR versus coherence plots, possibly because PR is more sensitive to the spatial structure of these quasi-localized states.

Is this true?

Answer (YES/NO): NO